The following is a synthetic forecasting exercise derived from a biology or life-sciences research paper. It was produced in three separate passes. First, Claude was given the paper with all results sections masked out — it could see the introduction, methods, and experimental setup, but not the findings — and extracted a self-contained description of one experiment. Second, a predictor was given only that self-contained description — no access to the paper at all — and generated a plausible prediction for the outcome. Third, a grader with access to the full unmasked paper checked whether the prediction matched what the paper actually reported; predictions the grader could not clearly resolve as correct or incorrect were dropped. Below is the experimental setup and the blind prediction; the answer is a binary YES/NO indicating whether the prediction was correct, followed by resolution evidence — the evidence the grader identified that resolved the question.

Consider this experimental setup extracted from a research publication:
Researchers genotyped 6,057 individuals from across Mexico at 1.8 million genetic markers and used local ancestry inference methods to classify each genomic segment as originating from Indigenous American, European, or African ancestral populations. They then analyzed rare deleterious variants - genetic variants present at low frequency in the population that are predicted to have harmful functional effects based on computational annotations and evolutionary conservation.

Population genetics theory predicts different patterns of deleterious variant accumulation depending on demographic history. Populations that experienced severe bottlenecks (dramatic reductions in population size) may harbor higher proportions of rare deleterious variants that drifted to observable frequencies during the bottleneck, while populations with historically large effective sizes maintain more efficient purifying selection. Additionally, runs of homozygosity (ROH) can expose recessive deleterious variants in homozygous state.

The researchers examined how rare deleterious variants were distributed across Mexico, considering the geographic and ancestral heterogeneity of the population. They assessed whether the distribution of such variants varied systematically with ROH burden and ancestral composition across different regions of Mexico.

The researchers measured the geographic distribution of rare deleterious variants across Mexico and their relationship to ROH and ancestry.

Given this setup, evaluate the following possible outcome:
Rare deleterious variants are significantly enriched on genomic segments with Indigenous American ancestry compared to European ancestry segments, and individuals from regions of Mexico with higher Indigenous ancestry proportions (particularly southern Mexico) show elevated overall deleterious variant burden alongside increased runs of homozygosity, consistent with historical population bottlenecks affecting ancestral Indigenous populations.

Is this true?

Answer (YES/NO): NO